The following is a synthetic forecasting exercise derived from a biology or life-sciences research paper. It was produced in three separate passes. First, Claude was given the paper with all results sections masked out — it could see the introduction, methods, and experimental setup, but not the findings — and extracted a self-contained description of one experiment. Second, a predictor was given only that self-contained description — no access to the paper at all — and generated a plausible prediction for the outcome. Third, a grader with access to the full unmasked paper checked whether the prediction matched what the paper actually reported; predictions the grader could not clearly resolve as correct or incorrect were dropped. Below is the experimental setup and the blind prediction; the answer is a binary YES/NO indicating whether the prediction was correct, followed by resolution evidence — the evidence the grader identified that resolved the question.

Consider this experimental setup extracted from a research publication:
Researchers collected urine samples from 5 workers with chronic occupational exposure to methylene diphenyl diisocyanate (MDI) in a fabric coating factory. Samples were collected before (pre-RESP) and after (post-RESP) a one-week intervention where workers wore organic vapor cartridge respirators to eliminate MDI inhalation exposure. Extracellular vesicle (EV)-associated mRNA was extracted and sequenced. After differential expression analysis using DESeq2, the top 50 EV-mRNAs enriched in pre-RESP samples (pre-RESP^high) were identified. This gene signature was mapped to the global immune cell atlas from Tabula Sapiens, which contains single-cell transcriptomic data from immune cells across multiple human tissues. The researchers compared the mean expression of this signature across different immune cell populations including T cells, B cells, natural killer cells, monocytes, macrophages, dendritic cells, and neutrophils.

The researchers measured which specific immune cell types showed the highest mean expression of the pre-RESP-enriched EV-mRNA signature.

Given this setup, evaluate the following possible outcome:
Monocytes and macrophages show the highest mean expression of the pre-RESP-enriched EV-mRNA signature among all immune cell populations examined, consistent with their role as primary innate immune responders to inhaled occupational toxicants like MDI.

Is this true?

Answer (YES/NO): YES